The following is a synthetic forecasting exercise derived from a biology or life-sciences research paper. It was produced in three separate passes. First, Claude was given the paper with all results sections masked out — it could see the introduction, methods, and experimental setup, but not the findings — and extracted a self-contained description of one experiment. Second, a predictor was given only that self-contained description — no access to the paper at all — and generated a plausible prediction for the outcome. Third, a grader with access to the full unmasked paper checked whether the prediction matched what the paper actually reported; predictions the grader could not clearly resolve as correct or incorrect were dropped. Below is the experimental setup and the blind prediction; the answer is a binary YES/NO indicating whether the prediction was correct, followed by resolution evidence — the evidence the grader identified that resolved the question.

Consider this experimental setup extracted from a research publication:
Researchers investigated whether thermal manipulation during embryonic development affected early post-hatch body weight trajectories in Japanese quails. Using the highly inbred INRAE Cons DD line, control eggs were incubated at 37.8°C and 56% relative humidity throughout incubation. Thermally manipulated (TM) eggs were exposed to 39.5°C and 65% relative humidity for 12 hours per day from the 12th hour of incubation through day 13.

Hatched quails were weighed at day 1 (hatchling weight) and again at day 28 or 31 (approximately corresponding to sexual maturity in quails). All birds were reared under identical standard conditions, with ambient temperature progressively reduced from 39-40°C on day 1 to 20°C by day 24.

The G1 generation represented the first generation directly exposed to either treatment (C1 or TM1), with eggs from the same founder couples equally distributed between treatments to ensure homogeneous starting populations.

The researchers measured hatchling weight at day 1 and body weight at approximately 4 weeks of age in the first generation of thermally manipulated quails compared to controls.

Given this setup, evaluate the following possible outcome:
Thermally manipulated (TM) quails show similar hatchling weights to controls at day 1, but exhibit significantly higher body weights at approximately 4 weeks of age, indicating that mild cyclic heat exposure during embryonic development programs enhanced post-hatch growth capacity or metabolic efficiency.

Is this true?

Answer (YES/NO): NO